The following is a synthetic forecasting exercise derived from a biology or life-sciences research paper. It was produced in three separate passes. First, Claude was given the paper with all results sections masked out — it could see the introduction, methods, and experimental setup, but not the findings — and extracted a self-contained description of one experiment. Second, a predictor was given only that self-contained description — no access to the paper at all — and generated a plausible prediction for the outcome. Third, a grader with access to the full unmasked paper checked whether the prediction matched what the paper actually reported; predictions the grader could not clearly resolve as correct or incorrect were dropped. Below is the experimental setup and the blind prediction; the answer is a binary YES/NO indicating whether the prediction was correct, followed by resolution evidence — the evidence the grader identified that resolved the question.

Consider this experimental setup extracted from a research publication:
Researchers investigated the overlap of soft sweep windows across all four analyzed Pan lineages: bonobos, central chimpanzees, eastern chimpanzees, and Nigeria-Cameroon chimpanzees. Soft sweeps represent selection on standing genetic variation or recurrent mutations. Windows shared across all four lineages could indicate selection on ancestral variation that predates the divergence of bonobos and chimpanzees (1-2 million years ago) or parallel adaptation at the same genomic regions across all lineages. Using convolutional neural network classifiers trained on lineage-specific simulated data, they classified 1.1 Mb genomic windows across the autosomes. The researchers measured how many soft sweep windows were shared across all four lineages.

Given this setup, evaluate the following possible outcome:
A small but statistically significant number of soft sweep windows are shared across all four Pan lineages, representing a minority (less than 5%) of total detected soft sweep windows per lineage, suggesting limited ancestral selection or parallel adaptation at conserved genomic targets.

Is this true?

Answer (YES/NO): NO